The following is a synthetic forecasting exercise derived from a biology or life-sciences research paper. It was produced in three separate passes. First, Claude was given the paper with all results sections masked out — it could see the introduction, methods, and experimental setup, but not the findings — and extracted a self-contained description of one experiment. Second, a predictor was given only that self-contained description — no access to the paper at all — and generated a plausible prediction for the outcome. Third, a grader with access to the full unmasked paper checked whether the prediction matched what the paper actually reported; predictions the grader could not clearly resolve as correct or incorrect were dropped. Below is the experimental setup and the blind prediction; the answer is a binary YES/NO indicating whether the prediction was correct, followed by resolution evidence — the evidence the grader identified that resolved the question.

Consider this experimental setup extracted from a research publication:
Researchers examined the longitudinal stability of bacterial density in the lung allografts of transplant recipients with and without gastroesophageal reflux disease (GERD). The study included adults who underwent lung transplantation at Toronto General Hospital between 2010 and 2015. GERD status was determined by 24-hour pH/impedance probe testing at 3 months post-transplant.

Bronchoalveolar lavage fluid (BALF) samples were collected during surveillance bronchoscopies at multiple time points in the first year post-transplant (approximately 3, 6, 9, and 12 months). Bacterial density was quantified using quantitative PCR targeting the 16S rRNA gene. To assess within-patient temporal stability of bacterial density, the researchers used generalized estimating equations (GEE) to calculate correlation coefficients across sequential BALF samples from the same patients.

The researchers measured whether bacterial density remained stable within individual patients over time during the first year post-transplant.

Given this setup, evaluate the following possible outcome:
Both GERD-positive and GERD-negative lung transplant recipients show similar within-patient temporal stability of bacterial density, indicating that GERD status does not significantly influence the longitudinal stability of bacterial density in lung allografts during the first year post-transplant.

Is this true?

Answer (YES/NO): NO